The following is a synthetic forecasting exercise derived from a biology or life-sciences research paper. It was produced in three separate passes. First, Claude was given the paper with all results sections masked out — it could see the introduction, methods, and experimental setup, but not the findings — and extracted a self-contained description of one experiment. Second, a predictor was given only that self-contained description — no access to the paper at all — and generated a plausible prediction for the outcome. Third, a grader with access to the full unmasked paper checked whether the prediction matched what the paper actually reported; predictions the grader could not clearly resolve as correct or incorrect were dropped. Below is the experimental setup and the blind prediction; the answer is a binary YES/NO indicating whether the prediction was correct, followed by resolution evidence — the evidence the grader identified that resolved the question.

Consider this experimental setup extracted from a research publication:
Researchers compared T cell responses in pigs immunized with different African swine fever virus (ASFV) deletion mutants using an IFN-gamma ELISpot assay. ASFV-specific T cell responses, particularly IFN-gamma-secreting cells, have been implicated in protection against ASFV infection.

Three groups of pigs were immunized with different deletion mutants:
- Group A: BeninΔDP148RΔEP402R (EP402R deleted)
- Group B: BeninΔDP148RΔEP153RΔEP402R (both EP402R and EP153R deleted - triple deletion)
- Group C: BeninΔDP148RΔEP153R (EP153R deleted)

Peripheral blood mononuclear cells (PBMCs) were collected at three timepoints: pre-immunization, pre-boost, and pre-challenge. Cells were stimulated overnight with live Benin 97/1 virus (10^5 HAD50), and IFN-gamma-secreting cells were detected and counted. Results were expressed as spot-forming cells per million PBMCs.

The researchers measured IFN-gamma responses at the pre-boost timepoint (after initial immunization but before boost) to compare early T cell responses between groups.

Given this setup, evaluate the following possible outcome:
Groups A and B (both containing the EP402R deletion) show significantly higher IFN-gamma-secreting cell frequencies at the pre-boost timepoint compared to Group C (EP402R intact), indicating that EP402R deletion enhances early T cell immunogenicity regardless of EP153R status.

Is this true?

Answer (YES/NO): NO